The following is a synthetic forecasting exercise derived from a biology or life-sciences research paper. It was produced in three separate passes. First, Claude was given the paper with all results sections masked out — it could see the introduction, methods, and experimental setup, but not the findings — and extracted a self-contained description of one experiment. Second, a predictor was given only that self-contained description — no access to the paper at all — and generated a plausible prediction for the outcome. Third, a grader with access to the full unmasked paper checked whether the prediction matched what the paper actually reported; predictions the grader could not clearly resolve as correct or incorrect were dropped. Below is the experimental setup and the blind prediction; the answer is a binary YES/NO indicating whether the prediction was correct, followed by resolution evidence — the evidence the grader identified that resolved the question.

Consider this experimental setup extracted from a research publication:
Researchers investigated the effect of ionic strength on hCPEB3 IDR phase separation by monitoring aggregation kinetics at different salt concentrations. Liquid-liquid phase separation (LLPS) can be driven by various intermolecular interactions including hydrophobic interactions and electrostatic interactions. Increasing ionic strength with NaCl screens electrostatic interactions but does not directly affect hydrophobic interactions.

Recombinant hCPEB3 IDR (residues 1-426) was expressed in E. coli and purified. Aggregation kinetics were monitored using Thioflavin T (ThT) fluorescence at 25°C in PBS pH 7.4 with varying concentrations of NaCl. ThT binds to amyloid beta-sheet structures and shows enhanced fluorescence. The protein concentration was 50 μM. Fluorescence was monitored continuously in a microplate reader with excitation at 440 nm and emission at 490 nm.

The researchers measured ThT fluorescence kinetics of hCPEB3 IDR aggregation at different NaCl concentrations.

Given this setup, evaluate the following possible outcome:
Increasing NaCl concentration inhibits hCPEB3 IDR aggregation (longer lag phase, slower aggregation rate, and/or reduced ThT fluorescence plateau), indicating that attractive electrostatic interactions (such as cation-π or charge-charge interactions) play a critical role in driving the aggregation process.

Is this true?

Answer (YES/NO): NO